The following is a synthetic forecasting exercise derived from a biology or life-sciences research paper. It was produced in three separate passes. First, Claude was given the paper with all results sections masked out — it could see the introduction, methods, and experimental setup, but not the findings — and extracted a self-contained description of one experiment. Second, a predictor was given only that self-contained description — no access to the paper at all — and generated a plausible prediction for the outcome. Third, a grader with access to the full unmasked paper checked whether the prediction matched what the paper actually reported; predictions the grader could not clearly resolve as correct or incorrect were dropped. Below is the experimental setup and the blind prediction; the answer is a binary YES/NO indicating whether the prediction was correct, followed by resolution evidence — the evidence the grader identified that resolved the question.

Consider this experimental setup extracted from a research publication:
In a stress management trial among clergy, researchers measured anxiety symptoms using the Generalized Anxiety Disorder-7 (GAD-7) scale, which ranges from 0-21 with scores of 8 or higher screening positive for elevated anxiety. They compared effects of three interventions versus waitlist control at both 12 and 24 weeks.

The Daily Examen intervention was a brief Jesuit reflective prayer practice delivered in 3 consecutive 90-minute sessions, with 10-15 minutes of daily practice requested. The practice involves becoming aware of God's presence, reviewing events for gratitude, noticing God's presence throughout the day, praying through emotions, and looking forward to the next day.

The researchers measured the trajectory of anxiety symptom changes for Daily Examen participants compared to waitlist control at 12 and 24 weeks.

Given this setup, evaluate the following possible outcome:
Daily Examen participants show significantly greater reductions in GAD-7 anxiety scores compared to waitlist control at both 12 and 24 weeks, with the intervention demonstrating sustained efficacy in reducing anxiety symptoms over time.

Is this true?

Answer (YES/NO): NO